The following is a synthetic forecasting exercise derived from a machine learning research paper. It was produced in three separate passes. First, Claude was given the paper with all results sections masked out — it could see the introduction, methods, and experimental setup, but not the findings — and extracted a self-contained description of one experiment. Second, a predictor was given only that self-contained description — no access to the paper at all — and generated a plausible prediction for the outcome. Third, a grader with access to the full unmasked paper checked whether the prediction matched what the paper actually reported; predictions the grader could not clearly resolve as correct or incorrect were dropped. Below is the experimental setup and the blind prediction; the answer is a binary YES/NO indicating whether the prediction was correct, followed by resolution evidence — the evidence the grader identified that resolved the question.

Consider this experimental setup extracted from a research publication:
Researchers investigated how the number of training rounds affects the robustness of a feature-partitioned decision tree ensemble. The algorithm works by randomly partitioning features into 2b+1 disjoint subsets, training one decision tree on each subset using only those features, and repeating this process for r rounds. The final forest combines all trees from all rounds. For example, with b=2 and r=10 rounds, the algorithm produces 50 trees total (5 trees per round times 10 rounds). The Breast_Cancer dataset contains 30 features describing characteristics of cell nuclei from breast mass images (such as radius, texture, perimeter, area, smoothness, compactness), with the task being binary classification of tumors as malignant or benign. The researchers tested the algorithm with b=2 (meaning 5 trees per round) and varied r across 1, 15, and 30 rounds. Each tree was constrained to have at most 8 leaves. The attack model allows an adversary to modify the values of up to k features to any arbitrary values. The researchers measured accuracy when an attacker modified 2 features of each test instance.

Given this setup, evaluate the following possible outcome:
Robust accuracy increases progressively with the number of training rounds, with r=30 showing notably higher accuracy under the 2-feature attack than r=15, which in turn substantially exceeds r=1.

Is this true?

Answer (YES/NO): NO